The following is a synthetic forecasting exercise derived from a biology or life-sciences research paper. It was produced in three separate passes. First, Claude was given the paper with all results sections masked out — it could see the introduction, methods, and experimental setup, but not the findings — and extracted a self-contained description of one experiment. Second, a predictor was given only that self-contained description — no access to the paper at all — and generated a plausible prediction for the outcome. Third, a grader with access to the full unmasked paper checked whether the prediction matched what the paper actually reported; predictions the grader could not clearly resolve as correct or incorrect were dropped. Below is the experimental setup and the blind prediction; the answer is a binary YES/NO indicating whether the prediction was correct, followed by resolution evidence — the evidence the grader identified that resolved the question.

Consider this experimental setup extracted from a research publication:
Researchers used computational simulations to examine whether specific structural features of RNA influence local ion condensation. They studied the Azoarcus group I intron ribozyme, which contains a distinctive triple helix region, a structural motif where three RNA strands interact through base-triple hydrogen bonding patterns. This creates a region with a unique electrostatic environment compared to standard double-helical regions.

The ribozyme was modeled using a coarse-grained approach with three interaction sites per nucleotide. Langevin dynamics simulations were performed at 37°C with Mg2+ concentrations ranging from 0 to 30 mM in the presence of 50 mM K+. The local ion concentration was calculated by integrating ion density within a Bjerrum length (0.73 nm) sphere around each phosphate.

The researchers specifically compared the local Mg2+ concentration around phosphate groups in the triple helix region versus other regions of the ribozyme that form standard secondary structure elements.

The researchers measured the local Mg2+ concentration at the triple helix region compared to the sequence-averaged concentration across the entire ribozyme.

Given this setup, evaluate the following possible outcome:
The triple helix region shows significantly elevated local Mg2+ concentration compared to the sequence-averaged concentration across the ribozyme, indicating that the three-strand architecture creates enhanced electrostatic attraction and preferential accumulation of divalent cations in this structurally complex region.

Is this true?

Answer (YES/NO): YES